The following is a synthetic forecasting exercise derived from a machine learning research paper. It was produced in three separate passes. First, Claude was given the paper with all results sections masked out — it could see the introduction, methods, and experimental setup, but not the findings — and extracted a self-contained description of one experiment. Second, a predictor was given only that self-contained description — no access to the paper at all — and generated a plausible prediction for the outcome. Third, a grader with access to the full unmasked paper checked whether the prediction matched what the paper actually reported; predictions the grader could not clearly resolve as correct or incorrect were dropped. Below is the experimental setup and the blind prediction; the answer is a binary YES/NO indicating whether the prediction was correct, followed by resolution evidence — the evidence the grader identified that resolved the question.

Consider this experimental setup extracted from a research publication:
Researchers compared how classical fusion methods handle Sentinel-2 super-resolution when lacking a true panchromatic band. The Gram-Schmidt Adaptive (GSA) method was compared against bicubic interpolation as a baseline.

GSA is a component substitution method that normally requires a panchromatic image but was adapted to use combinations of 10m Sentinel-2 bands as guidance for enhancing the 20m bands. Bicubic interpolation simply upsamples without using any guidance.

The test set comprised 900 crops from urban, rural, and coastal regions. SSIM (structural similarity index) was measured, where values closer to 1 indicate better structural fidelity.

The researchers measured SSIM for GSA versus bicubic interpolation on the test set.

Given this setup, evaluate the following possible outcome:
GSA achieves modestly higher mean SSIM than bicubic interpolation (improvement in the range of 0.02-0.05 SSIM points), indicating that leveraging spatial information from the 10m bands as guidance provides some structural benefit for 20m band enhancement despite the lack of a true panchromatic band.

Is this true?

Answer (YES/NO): YES